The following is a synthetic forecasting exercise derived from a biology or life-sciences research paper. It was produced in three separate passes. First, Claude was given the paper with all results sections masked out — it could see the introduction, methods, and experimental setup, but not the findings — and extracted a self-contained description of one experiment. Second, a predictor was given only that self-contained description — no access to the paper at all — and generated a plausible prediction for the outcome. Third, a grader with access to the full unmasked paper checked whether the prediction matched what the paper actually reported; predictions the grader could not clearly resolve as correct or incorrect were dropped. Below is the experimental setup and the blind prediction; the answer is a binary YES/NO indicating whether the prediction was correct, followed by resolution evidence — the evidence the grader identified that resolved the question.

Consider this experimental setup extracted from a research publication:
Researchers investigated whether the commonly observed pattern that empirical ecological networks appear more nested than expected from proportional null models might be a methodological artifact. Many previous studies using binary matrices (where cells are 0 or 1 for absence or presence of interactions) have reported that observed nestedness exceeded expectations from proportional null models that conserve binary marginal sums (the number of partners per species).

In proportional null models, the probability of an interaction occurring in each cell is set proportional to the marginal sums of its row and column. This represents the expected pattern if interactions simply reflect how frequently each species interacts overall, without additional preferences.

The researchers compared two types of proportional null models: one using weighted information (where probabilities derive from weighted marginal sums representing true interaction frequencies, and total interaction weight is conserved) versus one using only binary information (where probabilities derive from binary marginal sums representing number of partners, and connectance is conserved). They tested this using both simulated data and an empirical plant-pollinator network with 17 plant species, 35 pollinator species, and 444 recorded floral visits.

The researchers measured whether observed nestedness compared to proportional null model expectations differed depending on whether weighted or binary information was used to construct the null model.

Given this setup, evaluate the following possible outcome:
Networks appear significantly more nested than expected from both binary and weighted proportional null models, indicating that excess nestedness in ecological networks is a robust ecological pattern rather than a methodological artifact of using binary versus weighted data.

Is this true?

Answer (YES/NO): NO